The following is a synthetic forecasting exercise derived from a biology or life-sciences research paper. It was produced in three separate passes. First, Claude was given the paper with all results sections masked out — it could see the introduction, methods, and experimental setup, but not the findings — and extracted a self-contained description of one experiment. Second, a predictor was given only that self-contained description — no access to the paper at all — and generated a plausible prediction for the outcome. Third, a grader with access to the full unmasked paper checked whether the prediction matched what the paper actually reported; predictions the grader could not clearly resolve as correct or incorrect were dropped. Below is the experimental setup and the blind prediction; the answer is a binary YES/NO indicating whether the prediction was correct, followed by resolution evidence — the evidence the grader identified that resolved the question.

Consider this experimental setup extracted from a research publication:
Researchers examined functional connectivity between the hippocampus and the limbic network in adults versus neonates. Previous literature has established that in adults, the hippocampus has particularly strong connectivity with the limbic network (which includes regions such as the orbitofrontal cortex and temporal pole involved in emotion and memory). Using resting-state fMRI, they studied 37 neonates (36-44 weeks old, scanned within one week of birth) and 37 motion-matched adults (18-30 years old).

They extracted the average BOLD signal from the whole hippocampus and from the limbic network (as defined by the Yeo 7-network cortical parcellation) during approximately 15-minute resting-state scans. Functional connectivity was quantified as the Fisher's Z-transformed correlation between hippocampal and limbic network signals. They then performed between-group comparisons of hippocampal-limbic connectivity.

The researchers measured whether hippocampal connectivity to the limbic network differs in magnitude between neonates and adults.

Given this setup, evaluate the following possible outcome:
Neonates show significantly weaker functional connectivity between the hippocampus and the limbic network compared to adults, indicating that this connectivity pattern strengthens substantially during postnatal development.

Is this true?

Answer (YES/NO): YES